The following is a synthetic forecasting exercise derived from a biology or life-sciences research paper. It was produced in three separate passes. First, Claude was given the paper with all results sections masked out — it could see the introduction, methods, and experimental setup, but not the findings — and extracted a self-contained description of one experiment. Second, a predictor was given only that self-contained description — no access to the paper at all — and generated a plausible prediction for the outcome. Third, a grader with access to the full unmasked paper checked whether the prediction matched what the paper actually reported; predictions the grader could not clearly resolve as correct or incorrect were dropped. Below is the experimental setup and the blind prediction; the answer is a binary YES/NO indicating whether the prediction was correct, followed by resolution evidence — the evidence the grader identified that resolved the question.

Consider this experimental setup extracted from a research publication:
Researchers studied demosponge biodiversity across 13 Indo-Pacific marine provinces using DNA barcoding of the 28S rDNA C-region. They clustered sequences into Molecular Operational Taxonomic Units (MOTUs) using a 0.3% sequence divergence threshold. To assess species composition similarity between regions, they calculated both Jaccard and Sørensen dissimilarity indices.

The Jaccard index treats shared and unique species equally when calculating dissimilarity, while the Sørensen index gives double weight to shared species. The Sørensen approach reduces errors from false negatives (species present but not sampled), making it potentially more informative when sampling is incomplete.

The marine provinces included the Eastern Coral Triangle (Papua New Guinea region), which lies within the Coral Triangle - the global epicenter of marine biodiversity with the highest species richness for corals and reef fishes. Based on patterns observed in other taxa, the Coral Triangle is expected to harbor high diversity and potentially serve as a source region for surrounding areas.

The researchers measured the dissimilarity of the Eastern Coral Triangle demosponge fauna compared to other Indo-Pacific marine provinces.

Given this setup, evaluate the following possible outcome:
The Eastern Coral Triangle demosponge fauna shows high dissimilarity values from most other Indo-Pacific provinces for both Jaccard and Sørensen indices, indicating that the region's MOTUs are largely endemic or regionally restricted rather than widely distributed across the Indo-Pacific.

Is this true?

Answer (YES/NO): YES